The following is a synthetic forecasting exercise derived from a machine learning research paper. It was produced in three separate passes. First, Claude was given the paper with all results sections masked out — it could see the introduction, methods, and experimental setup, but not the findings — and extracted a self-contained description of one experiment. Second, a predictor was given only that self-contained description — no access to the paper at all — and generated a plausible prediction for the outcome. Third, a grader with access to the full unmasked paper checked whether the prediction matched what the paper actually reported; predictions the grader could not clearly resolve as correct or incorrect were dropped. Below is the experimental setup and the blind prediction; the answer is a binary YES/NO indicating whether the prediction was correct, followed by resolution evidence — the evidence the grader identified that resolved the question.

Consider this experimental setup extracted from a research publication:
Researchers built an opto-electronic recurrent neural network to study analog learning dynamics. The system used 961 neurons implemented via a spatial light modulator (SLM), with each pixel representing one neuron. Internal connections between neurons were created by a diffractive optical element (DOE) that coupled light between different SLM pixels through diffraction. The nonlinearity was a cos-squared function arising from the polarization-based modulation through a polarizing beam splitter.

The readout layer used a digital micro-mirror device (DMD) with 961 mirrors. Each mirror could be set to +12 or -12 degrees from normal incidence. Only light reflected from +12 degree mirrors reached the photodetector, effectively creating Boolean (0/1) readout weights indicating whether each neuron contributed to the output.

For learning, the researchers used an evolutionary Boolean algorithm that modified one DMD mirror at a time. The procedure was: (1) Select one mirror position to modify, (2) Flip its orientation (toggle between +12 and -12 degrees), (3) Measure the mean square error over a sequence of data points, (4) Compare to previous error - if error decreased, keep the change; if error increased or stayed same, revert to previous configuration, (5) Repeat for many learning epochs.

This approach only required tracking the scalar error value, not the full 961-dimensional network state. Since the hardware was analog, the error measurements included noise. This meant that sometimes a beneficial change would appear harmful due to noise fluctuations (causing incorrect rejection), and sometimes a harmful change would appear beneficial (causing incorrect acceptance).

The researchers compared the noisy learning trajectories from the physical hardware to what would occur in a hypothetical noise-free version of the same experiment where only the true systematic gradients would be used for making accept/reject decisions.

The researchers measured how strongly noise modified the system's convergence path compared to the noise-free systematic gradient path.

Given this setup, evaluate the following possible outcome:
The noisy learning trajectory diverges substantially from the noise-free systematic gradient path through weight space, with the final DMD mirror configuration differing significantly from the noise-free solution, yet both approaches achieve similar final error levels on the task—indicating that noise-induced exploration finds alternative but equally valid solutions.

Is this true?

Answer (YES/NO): YES